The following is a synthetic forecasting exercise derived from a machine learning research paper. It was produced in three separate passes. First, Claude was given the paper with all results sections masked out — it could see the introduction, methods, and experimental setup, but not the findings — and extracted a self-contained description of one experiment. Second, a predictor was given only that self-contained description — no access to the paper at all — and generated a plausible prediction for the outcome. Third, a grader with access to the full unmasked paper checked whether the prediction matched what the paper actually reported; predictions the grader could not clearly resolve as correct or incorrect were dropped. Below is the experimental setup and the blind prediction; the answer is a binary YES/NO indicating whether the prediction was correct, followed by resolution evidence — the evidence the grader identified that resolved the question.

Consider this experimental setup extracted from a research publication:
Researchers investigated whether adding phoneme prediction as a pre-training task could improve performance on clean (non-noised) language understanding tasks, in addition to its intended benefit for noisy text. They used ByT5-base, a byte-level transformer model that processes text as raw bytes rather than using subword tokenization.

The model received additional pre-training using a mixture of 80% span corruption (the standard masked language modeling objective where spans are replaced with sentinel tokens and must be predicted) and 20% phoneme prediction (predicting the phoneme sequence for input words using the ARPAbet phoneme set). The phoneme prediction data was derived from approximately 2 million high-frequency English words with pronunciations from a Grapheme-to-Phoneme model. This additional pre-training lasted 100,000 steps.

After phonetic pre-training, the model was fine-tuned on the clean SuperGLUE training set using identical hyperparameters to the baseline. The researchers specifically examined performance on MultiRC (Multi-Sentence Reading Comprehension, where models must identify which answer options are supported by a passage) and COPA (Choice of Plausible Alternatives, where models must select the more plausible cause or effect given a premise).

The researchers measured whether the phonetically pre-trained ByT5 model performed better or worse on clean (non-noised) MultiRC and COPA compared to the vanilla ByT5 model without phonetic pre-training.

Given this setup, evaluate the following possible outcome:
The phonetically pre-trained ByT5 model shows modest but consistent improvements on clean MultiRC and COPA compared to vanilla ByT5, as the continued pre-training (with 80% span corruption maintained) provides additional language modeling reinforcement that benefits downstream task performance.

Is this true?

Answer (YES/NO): NO